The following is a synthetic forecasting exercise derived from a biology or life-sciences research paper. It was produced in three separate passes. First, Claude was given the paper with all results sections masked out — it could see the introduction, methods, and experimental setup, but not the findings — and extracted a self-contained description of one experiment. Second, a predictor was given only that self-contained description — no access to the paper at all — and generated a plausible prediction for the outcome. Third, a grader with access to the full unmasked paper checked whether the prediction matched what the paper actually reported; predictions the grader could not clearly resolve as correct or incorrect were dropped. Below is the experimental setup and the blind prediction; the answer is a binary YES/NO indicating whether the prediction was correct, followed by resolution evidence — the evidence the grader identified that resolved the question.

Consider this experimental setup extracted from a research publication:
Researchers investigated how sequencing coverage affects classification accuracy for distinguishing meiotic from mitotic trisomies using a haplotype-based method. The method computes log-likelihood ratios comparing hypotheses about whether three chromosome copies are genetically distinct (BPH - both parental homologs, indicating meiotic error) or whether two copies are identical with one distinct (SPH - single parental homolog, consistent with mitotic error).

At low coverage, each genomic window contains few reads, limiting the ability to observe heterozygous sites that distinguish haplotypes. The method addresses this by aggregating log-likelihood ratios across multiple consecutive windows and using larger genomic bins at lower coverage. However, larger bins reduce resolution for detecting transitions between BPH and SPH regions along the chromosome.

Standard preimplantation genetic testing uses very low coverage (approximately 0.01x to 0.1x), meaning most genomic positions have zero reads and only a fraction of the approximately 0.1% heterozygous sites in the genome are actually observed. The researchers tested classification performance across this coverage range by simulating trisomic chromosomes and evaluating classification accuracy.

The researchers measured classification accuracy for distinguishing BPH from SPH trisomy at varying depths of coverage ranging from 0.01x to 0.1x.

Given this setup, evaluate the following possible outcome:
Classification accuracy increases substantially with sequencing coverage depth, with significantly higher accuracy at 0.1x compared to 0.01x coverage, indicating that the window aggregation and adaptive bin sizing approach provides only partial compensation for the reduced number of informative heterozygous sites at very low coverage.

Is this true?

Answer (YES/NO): YES